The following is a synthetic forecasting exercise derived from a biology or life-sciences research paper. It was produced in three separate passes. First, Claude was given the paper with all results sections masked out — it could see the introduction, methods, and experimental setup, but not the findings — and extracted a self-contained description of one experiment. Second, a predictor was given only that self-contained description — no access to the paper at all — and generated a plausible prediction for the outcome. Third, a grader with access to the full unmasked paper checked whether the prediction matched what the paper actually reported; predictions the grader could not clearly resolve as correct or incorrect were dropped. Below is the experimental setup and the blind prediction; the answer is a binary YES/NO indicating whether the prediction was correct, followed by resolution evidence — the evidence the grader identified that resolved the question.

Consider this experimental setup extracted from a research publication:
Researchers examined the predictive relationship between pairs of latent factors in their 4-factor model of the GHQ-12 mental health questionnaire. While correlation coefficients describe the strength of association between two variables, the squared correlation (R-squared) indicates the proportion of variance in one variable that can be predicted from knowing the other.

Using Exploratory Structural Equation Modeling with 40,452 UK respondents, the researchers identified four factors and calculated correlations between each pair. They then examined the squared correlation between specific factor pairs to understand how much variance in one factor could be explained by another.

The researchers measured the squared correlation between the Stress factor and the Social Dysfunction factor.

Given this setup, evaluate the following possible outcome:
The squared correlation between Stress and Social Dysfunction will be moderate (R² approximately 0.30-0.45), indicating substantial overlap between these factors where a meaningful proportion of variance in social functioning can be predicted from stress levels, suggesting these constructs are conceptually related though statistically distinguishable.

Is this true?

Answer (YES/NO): NO